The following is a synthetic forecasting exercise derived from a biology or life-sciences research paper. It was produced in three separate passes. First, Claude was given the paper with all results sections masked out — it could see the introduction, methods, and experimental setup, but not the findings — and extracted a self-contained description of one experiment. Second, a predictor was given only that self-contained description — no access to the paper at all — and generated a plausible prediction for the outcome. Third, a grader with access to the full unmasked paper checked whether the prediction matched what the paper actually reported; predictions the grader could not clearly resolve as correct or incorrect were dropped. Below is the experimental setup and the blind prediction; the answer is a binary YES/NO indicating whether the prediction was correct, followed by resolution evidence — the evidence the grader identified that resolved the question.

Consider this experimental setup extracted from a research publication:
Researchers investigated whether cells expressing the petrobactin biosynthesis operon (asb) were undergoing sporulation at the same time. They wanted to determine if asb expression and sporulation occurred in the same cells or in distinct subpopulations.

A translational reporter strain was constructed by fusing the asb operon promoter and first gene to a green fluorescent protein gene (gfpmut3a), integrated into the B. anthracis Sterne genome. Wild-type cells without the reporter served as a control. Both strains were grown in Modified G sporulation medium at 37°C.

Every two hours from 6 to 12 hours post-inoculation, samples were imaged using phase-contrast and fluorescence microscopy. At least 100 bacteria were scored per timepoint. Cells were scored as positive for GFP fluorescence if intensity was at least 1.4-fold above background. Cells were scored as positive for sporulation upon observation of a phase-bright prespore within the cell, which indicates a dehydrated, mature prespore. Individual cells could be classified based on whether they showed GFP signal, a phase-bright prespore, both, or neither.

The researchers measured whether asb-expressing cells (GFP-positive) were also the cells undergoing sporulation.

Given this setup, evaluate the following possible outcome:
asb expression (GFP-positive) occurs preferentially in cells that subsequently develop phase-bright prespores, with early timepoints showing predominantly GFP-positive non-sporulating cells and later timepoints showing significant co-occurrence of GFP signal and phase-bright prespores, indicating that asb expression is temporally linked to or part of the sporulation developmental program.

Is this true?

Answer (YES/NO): NO